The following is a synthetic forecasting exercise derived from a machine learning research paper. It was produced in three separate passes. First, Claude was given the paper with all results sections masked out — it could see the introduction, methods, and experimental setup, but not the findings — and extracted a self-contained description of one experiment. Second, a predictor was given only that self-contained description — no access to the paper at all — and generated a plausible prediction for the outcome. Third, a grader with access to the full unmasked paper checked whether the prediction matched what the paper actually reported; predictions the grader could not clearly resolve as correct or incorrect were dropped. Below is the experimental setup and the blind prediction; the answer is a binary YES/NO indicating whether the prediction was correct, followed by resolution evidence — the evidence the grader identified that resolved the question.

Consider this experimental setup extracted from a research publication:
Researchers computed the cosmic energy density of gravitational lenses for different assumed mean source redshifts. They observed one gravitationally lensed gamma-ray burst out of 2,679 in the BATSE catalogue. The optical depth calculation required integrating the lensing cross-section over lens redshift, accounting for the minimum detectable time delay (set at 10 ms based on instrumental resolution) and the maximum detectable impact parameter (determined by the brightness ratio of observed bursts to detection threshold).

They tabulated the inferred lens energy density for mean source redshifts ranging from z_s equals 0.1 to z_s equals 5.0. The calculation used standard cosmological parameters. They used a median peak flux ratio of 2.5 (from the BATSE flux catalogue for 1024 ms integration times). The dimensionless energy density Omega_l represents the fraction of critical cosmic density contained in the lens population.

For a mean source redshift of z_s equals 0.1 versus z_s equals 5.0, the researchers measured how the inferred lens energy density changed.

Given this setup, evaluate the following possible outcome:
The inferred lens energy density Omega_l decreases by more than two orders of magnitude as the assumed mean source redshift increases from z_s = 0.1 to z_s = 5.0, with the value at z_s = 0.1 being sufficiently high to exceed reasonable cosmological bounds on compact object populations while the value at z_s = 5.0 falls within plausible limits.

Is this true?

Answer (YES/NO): YES